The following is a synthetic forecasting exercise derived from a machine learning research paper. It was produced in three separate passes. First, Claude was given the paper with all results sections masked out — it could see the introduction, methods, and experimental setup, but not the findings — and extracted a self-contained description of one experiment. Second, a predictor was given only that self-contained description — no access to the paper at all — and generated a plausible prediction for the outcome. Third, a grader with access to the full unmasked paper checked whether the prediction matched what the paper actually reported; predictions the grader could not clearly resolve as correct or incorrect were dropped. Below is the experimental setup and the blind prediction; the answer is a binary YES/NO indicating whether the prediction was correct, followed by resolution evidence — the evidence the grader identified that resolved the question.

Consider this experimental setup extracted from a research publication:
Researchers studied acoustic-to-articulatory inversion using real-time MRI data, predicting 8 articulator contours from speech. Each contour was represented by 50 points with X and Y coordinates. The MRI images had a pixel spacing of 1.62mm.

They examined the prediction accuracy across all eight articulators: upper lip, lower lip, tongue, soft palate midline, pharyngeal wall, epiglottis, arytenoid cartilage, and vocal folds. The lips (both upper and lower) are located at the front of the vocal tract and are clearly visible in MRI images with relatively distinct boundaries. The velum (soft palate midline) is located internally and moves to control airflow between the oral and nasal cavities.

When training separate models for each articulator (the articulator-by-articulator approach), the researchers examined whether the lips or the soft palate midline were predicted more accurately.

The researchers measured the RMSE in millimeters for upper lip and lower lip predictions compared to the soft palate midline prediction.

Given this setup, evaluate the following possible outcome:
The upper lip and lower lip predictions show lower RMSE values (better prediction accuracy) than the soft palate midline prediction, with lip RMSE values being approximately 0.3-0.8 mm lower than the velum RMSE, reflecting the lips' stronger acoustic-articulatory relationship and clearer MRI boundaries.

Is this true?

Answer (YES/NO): NO